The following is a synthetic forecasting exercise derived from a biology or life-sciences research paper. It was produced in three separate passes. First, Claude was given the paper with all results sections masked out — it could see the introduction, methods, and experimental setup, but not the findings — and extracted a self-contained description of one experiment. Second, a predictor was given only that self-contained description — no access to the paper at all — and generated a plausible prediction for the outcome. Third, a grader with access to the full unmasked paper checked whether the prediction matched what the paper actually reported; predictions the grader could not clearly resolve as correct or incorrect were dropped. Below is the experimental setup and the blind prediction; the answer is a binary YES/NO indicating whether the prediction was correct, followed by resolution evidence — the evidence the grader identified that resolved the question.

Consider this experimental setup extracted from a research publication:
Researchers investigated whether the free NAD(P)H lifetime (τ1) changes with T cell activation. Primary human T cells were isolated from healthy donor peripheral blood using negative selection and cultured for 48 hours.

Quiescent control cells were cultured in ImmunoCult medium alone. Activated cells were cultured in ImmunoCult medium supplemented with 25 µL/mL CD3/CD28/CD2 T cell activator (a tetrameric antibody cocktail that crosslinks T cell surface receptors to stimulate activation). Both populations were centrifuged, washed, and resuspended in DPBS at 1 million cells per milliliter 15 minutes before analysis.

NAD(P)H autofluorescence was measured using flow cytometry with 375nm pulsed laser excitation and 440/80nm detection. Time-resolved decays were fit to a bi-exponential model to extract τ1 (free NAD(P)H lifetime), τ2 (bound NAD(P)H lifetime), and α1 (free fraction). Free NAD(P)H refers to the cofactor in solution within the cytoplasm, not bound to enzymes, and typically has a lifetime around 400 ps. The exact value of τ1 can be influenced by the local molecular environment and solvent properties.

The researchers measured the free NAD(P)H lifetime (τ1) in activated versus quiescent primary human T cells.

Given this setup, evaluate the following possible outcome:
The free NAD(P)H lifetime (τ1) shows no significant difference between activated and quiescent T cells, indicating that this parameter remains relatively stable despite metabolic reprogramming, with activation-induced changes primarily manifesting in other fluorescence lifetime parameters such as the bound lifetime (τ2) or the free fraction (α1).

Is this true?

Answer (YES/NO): NO